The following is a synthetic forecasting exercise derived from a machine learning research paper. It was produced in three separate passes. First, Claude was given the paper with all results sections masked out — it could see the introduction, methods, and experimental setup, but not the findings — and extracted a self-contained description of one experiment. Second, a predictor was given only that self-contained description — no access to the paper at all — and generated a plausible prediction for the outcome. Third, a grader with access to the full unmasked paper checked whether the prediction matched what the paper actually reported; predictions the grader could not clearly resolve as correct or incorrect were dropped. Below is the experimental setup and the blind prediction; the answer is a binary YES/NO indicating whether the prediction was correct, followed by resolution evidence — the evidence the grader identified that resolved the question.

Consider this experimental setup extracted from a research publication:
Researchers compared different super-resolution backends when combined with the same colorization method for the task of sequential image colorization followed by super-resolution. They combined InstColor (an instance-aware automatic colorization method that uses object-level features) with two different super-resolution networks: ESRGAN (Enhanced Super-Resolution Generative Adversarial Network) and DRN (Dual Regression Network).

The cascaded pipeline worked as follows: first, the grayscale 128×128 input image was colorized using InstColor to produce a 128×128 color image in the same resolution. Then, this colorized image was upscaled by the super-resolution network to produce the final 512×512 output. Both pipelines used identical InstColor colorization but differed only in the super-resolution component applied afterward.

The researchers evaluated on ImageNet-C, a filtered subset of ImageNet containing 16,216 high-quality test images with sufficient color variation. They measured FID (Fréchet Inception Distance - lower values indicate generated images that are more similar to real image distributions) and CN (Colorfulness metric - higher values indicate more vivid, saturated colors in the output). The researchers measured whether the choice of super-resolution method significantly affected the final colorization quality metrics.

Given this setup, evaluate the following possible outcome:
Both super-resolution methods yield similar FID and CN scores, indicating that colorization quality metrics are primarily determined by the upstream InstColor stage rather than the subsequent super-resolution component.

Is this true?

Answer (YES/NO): YES